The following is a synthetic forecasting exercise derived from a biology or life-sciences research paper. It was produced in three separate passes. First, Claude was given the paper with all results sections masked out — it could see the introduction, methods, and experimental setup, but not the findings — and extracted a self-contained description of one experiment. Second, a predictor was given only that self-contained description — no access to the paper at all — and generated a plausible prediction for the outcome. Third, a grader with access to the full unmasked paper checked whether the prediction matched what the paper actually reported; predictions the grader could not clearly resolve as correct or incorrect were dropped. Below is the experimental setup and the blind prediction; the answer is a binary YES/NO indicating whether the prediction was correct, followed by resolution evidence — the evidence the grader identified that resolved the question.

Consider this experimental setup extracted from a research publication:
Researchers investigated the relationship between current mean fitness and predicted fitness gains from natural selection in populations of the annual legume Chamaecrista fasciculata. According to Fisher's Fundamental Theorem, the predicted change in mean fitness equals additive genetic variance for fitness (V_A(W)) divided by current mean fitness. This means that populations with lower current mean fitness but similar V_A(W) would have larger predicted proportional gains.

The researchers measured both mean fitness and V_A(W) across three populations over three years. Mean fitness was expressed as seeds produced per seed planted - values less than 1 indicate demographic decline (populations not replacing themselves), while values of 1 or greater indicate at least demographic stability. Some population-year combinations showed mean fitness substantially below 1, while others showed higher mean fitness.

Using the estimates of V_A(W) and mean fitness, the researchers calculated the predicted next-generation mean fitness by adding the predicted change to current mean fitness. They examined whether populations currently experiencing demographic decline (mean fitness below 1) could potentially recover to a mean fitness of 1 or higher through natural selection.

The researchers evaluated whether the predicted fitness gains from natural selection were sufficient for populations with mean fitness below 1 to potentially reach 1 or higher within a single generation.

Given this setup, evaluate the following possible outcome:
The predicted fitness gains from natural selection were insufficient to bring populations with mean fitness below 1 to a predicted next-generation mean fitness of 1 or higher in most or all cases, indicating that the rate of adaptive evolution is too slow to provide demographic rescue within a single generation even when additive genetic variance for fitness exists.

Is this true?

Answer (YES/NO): NO